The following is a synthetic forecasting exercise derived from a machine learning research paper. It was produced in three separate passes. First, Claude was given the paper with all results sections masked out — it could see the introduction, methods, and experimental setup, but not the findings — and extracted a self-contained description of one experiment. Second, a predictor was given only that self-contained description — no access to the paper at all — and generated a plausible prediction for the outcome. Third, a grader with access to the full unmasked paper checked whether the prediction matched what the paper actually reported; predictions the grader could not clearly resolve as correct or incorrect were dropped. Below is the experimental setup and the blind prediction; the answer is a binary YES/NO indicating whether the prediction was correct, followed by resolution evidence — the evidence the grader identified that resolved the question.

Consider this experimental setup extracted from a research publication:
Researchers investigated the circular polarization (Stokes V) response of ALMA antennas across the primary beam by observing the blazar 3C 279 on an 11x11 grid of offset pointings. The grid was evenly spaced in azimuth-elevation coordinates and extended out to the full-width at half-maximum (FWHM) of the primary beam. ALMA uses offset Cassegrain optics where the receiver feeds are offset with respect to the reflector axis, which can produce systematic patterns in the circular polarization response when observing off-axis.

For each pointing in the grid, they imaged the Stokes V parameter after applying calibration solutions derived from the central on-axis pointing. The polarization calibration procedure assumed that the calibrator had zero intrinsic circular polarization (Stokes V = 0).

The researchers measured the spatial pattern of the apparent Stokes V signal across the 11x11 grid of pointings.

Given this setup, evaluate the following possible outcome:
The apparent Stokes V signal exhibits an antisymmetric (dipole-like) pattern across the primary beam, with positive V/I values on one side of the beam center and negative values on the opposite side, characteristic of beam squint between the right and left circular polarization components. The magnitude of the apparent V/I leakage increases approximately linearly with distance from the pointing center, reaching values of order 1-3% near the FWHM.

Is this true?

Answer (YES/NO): NO